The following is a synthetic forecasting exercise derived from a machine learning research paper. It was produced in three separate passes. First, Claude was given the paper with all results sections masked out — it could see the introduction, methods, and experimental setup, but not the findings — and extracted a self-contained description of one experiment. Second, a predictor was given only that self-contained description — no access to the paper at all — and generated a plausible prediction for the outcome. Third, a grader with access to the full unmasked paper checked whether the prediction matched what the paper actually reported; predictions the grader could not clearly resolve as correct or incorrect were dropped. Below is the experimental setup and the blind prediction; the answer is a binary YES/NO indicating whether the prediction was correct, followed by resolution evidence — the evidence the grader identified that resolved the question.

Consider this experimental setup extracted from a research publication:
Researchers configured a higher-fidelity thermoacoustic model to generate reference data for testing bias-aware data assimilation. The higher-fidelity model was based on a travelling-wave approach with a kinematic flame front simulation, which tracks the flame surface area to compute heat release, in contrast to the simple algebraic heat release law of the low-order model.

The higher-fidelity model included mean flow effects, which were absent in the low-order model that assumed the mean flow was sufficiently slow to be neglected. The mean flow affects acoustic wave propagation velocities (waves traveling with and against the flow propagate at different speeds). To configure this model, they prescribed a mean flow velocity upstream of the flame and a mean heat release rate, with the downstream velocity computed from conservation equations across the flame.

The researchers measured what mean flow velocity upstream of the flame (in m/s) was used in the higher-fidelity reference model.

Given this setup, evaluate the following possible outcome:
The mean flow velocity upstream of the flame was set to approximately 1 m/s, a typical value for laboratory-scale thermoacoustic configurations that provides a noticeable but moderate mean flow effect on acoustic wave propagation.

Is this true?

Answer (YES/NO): NO